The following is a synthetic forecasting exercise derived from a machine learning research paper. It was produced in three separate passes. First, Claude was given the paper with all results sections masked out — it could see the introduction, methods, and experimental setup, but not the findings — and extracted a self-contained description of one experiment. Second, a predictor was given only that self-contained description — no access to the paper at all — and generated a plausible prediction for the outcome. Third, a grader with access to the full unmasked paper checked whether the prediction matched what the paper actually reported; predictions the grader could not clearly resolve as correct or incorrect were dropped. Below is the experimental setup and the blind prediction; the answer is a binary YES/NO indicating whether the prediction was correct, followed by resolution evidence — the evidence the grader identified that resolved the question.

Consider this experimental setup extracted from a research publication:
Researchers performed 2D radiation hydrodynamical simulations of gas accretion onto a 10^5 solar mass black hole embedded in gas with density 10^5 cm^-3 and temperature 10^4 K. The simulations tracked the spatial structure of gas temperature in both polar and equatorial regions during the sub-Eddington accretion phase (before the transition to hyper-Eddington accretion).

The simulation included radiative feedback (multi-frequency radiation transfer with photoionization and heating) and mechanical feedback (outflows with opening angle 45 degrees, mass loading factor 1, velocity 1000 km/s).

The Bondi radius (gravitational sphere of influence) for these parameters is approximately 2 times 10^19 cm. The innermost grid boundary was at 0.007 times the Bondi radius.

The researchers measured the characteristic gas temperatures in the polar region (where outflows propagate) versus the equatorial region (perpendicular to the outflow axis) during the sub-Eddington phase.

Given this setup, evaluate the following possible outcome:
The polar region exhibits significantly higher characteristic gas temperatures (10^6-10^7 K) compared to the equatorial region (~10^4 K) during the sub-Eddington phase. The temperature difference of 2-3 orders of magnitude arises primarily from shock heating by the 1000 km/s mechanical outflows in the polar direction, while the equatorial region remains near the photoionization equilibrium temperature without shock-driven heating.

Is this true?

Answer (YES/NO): NO